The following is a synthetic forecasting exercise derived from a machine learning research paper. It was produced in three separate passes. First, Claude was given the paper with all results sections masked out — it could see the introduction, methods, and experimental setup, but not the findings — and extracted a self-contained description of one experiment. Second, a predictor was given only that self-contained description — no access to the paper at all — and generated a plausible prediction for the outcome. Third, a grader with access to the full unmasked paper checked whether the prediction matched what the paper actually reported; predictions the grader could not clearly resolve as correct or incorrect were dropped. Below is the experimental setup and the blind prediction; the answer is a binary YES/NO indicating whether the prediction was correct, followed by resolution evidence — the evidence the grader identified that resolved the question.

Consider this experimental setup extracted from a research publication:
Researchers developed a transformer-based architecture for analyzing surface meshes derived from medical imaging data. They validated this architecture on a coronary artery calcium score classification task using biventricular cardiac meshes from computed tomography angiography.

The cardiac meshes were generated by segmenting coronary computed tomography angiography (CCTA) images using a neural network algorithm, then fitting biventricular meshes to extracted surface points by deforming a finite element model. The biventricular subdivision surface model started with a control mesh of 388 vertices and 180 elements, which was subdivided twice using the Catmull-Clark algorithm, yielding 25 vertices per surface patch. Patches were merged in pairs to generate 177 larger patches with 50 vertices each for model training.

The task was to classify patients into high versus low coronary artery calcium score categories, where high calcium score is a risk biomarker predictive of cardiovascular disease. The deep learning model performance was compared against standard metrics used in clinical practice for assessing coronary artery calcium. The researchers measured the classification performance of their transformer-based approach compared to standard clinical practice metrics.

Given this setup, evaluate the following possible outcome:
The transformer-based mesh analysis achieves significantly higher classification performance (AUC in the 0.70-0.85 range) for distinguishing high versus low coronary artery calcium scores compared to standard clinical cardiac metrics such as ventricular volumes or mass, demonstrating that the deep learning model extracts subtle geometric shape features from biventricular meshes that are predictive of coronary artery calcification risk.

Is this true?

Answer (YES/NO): NO